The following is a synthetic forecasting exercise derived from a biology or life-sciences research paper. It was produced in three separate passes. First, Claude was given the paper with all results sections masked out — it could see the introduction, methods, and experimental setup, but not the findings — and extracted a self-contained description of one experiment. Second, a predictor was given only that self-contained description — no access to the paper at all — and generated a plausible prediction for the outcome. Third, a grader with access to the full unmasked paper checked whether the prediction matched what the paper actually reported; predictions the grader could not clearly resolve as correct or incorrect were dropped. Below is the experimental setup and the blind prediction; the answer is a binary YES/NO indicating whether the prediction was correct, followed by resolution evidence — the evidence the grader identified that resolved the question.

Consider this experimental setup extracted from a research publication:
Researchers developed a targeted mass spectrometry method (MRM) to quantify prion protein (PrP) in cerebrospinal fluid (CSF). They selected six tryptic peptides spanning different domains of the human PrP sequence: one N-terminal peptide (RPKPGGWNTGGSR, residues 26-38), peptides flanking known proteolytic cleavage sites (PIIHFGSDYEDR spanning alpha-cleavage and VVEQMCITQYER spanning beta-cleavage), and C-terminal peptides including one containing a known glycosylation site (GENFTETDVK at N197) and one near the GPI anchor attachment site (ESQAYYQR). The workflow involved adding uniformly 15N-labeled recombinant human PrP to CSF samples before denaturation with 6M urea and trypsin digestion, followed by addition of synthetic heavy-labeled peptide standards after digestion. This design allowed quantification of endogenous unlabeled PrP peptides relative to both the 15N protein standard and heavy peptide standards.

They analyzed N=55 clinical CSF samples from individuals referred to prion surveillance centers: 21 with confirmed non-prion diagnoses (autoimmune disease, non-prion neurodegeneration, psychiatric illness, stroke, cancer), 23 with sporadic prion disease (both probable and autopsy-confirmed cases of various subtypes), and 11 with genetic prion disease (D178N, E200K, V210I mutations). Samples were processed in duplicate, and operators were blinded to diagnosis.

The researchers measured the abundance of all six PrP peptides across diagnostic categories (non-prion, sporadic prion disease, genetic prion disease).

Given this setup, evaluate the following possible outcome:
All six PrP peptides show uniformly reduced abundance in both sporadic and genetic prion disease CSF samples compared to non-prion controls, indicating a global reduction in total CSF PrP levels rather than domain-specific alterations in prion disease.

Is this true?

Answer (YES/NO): YES